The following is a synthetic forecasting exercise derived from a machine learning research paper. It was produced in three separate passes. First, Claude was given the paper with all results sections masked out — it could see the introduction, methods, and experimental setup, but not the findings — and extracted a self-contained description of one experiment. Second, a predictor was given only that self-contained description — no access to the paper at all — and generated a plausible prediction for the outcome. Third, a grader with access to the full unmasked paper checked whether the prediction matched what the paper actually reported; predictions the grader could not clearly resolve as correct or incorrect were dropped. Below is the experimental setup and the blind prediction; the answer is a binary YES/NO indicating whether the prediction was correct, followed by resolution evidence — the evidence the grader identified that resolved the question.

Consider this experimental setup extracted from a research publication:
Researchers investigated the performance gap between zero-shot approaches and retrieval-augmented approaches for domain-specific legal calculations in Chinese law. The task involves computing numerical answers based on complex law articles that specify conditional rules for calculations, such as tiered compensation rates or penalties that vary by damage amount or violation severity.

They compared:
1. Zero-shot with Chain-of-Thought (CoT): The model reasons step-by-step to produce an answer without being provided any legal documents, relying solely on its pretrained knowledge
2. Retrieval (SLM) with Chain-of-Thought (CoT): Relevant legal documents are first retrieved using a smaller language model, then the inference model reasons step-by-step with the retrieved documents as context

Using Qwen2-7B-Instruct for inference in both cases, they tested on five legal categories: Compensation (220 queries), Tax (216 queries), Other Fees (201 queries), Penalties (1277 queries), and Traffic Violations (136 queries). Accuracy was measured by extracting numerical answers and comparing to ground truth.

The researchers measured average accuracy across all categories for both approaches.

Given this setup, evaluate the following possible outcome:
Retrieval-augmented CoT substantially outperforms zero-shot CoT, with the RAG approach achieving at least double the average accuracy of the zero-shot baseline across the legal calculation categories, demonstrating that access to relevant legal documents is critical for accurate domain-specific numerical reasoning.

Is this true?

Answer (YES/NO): NO